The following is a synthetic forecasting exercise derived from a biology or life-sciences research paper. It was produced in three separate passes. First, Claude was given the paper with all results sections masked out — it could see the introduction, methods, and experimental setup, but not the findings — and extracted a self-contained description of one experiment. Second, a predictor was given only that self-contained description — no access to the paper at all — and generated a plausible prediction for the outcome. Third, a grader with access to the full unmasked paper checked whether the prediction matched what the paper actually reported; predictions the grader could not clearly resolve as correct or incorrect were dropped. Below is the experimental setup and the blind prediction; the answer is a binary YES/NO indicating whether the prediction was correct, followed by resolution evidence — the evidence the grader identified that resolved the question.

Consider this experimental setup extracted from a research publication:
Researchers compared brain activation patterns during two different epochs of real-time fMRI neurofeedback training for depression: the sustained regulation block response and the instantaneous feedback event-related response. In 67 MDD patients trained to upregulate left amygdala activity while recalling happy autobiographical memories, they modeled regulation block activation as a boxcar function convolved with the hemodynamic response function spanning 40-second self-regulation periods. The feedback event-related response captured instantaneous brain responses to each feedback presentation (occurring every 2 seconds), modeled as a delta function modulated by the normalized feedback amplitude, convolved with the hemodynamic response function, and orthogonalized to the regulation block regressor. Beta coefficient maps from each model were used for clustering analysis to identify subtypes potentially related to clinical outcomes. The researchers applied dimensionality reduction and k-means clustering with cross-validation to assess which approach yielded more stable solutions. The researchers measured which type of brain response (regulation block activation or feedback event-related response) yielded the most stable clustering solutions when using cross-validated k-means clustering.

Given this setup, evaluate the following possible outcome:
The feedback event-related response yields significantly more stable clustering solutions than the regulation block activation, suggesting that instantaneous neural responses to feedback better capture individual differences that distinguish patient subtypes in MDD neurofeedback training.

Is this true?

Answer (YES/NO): NO